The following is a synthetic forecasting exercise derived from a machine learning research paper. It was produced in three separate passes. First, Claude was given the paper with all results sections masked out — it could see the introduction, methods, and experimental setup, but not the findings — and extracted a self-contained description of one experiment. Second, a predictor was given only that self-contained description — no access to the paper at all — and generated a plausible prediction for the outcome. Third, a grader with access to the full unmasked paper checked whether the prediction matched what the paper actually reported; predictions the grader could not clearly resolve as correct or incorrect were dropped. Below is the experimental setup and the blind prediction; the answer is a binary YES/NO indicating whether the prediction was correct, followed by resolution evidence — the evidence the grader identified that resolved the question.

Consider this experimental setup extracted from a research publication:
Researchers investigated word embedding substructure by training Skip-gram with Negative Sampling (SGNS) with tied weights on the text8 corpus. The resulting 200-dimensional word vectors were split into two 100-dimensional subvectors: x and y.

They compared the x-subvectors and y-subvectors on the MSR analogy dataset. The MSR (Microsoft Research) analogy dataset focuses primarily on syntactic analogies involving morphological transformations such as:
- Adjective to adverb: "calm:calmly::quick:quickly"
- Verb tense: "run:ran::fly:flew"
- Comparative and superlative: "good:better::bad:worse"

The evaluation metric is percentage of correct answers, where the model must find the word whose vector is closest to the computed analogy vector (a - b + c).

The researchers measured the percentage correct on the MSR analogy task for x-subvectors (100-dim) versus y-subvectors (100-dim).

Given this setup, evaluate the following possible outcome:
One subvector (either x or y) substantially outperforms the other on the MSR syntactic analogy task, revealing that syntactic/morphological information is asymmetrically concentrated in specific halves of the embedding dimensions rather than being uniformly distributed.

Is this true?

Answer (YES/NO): YES